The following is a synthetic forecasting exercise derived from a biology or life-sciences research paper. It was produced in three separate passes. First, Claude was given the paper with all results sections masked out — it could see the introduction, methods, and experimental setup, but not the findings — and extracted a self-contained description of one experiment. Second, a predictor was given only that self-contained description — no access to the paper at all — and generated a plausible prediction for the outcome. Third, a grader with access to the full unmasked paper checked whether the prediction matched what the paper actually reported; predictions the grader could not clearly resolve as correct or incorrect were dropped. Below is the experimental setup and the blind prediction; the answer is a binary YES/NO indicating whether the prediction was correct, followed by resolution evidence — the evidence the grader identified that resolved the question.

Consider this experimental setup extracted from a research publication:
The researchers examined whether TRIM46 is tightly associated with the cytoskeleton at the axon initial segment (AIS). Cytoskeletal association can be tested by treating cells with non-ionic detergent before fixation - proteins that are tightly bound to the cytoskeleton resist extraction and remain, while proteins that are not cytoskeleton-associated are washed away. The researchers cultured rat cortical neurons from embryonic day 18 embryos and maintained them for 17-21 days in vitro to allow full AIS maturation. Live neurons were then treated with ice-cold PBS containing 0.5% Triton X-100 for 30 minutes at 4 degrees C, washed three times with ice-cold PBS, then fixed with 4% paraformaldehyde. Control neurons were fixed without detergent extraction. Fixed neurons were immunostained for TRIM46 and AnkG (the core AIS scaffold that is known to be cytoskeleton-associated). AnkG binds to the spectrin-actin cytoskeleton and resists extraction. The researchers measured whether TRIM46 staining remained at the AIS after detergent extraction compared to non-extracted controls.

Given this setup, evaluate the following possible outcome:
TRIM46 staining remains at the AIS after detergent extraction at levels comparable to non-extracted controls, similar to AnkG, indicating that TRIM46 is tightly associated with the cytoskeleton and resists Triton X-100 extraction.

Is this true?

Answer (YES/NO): YES